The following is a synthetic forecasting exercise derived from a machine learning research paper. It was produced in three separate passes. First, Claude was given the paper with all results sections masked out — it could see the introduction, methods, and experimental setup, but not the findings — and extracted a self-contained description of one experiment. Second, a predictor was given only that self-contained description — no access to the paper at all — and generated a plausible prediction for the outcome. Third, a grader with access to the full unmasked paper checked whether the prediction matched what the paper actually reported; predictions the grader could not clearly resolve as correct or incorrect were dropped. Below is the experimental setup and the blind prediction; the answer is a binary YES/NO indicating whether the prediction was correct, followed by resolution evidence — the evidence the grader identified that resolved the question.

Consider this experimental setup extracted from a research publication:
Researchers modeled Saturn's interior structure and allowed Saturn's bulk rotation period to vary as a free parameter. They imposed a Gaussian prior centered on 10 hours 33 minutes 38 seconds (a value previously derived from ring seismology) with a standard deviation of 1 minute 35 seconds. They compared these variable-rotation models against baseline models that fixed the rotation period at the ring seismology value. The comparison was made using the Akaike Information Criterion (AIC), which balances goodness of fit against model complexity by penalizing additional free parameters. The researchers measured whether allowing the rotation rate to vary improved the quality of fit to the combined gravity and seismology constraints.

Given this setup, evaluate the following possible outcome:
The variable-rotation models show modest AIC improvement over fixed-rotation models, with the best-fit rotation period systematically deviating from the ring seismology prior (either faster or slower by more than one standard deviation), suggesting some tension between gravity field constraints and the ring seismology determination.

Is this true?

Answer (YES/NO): NO